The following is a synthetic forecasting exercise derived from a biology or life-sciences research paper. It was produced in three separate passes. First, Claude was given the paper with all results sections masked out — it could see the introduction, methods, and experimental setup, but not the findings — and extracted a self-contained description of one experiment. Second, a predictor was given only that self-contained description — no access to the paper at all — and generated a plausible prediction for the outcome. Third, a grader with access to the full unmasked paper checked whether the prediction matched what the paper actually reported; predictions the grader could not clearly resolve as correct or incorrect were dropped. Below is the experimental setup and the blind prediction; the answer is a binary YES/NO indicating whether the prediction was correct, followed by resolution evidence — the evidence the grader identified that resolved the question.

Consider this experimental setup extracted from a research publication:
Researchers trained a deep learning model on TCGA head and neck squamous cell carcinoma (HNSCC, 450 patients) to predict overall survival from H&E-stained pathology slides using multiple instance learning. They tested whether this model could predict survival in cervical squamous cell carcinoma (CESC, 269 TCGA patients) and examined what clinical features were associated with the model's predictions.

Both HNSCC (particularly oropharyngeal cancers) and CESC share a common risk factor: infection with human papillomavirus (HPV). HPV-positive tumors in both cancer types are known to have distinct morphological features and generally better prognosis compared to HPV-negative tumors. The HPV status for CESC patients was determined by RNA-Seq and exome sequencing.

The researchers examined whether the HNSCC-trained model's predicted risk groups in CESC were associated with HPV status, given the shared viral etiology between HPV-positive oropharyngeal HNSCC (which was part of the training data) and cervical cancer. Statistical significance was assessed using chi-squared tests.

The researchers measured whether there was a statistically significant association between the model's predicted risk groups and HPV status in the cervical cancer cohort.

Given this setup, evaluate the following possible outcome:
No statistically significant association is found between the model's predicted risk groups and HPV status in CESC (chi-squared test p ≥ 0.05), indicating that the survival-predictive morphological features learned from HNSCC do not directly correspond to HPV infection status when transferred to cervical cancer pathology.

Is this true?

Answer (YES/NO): NO